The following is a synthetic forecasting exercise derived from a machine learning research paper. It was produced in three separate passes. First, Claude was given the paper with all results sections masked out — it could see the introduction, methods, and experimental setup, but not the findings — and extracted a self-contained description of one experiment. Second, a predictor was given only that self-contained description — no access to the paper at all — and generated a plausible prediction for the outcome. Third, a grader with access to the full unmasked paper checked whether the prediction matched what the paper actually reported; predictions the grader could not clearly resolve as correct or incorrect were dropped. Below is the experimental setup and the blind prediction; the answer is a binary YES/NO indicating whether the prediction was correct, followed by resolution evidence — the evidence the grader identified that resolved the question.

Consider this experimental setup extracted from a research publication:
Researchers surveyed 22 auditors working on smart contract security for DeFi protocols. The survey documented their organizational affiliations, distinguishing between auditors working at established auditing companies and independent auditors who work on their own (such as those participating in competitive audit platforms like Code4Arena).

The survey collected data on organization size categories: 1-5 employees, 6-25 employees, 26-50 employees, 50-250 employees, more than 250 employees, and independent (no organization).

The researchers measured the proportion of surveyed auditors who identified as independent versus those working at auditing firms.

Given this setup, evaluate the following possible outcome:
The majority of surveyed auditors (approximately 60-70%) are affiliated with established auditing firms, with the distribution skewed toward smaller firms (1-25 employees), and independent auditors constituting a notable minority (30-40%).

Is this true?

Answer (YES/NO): NO